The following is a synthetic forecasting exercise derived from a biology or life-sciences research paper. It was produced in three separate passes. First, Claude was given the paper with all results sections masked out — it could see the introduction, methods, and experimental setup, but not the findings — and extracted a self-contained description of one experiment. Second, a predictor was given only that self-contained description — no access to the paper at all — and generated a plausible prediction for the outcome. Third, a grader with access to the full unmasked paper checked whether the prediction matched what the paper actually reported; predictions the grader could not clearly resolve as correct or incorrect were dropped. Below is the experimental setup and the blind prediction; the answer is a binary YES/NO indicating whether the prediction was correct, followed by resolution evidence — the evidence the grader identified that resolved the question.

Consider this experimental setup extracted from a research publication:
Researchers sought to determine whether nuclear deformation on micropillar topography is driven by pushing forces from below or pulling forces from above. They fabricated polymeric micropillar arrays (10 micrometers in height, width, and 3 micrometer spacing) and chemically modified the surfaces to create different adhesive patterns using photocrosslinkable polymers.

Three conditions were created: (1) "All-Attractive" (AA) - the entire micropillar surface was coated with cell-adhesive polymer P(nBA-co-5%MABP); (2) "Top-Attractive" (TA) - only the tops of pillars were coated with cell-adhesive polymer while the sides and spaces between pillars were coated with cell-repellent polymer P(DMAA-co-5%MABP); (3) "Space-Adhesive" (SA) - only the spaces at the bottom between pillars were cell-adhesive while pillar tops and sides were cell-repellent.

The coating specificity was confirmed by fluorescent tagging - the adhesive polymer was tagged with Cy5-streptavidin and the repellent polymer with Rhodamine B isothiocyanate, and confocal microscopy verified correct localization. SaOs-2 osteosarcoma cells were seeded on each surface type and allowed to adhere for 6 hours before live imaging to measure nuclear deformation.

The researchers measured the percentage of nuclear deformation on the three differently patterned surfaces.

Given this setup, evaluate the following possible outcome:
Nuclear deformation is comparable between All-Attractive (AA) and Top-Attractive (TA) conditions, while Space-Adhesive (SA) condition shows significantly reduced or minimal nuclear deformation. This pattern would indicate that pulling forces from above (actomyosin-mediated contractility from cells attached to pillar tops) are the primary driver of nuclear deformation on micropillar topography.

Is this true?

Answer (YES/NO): NO